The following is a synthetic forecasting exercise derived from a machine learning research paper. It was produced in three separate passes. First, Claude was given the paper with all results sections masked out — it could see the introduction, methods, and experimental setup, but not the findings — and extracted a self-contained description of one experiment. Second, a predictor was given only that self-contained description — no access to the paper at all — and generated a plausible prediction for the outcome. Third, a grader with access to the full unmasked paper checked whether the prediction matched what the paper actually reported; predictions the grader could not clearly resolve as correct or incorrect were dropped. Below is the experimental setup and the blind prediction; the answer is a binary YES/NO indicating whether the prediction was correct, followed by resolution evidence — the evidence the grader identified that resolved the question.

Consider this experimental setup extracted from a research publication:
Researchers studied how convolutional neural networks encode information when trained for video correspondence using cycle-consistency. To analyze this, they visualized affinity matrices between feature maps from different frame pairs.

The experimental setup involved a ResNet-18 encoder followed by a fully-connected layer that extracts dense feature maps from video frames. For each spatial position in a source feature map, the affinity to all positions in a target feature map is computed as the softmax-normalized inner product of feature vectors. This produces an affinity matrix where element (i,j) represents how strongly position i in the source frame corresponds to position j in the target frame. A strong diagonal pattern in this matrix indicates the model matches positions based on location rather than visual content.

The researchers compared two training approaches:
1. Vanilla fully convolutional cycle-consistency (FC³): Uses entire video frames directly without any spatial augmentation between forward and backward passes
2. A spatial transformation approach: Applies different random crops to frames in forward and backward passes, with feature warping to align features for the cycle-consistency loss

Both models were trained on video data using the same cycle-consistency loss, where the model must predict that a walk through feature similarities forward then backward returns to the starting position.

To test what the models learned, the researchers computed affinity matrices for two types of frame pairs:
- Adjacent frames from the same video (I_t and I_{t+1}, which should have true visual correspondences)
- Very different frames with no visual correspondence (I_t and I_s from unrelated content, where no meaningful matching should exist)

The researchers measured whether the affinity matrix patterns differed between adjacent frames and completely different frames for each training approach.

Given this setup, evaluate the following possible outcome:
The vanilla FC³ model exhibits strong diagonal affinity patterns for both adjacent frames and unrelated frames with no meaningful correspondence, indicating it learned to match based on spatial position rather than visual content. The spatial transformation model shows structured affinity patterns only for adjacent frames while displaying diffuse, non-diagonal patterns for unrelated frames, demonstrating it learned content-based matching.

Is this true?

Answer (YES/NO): YES